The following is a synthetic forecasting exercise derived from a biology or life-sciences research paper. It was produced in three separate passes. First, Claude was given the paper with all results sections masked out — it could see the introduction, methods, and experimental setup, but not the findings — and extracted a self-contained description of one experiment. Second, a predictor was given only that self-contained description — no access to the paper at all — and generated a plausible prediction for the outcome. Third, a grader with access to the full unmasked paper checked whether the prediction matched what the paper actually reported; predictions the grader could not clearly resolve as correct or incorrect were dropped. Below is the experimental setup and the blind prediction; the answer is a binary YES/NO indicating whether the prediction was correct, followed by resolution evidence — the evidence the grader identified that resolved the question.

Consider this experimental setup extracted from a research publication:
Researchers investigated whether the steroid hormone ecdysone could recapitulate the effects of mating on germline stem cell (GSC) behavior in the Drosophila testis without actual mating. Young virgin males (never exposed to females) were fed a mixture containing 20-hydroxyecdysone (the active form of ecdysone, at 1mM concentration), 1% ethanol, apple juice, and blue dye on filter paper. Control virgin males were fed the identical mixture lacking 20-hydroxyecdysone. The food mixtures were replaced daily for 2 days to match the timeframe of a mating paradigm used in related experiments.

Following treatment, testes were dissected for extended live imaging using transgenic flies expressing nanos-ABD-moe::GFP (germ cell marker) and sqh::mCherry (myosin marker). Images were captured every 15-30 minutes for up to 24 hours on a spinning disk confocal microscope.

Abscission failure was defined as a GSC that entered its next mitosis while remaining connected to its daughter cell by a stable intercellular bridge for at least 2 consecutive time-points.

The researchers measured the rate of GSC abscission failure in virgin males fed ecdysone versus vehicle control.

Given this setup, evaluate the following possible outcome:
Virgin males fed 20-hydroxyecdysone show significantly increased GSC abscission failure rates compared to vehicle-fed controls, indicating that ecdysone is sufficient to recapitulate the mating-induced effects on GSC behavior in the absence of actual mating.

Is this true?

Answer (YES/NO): YES